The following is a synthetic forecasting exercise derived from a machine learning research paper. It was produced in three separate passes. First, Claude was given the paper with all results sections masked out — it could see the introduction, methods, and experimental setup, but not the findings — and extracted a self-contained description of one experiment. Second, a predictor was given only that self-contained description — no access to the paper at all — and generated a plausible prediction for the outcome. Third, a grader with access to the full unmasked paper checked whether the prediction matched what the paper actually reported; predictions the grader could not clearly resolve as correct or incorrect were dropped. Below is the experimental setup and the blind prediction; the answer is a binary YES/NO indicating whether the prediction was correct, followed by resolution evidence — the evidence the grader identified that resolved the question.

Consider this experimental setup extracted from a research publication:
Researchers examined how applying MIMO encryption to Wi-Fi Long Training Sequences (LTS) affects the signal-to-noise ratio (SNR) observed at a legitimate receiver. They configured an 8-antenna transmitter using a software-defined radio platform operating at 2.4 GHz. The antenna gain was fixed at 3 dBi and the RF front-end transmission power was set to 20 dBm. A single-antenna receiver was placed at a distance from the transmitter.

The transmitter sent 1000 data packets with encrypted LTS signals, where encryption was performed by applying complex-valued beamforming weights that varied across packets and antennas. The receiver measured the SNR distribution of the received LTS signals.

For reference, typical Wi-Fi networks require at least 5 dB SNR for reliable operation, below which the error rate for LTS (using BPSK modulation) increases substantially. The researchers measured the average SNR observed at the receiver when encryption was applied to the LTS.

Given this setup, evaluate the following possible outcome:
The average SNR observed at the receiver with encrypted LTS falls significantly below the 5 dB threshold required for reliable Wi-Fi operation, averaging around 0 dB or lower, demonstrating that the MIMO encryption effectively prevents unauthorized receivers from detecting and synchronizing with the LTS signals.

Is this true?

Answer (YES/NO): NO